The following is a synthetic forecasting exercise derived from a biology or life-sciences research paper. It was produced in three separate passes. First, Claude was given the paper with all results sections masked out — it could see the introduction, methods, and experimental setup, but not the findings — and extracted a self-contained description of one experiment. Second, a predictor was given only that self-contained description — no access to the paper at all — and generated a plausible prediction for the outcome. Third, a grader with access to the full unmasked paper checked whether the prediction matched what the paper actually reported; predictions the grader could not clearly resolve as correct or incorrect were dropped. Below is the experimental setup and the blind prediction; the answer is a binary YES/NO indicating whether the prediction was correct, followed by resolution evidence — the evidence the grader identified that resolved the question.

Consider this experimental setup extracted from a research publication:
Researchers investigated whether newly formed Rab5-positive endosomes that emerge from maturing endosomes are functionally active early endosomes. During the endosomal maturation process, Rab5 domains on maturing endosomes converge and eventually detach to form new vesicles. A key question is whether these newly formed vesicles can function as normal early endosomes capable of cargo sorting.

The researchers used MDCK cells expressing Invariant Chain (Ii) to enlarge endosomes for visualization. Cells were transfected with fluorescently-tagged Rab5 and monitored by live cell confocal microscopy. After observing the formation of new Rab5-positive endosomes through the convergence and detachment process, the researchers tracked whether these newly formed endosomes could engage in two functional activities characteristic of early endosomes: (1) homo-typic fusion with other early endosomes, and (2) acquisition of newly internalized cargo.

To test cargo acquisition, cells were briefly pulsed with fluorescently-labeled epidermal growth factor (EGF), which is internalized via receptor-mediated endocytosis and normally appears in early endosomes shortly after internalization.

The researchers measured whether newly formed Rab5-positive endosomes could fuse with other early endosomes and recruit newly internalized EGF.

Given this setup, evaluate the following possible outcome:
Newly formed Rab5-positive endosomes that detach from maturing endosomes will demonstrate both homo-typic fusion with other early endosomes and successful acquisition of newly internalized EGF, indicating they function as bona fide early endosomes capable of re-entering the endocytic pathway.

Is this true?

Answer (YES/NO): YES